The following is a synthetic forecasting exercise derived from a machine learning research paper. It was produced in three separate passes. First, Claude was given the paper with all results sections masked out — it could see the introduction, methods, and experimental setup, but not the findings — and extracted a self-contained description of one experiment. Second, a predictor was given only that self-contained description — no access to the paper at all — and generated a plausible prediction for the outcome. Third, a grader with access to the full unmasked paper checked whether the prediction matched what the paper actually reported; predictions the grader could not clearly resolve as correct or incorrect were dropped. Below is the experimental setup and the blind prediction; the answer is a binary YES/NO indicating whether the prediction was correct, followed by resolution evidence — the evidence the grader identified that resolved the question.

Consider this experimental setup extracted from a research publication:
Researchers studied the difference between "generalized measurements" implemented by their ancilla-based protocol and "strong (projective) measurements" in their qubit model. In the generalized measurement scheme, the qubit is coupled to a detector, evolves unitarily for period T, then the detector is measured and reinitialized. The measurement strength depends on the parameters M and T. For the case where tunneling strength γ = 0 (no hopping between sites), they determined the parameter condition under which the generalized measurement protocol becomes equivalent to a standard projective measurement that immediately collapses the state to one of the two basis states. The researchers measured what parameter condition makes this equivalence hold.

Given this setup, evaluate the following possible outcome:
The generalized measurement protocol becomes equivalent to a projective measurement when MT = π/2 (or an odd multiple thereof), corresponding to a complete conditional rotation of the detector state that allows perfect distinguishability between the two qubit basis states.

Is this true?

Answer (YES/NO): YES